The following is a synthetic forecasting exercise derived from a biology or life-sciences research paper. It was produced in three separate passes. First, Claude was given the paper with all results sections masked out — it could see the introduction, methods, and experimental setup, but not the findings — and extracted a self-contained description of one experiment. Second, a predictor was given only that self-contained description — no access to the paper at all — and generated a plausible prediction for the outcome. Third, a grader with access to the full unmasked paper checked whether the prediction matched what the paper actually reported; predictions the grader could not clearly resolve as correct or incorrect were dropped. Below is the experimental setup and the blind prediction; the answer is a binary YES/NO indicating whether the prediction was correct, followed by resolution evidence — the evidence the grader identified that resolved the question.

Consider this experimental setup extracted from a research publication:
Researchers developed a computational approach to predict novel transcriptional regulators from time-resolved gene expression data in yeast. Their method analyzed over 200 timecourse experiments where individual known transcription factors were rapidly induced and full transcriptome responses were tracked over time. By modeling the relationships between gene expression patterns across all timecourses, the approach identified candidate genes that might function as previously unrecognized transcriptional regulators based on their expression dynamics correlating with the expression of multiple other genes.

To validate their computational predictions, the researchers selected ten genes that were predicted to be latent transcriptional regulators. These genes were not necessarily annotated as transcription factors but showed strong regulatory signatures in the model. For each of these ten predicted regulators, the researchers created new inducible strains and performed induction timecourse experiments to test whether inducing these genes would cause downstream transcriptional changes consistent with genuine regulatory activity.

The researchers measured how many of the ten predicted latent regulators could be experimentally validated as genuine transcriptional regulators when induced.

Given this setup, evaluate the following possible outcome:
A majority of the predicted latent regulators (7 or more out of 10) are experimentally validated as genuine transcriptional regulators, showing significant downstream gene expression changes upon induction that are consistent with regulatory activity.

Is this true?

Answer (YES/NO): NO